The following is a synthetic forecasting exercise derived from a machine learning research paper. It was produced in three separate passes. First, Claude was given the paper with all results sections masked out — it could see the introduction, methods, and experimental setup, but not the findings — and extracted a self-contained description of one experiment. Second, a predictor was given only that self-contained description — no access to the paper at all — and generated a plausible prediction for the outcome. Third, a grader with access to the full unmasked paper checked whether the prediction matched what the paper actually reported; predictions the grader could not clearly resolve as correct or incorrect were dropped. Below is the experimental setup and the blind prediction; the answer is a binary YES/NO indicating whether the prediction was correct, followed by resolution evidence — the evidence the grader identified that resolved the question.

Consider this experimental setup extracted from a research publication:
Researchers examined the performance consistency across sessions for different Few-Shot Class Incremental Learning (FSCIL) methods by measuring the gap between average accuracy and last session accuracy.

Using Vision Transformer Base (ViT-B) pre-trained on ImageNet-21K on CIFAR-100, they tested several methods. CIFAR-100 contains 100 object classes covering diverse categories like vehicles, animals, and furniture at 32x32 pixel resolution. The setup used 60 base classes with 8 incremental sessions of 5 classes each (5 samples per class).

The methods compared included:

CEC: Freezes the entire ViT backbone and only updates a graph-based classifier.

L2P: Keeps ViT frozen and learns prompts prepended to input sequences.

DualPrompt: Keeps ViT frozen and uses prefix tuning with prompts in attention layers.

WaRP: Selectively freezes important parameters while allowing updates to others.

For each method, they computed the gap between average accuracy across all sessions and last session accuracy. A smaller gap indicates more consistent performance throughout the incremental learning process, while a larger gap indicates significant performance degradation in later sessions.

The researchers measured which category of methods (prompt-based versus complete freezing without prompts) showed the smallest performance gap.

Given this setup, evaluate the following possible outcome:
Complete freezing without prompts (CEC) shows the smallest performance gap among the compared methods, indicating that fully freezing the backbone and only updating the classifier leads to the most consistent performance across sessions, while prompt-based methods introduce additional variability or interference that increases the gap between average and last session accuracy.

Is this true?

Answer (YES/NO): YES